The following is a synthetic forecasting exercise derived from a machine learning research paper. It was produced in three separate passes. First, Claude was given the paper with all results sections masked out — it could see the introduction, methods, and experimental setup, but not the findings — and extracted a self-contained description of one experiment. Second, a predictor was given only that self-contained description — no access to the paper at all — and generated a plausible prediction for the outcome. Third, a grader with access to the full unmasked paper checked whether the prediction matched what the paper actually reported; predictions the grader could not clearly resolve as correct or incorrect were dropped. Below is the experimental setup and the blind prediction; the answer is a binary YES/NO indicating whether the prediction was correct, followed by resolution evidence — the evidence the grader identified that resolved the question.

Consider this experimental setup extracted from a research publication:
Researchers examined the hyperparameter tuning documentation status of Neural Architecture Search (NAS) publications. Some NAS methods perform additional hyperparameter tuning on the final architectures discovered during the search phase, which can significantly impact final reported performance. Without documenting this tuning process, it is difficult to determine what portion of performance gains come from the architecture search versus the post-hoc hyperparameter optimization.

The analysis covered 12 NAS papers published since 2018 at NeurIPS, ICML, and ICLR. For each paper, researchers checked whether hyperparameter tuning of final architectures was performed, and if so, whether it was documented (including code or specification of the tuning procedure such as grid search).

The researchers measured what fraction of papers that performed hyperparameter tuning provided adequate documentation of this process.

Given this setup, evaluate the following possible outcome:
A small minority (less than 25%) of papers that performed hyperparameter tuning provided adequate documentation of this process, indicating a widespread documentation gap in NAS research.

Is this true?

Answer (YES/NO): NO